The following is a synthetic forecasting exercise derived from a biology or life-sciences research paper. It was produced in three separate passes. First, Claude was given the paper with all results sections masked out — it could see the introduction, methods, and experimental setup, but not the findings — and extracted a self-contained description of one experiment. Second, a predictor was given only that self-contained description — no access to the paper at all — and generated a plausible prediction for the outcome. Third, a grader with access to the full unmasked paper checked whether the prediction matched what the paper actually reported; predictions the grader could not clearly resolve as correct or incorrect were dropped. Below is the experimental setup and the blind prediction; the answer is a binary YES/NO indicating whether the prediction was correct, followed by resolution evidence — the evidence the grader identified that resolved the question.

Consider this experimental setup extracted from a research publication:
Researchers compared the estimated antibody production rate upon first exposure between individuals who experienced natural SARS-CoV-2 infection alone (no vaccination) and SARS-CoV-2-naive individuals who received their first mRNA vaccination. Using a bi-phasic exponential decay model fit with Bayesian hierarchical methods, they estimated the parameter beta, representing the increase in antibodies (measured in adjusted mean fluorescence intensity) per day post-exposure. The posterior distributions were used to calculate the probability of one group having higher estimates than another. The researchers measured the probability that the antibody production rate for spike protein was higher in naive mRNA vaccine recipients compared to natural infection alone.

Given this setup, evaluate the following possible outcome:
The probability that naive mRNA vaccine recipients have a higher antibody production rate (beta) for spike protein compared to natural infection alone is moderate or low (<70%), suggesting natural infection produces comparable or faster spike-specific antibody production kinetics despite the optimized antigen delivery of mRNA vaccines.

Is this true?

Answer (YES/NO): NO